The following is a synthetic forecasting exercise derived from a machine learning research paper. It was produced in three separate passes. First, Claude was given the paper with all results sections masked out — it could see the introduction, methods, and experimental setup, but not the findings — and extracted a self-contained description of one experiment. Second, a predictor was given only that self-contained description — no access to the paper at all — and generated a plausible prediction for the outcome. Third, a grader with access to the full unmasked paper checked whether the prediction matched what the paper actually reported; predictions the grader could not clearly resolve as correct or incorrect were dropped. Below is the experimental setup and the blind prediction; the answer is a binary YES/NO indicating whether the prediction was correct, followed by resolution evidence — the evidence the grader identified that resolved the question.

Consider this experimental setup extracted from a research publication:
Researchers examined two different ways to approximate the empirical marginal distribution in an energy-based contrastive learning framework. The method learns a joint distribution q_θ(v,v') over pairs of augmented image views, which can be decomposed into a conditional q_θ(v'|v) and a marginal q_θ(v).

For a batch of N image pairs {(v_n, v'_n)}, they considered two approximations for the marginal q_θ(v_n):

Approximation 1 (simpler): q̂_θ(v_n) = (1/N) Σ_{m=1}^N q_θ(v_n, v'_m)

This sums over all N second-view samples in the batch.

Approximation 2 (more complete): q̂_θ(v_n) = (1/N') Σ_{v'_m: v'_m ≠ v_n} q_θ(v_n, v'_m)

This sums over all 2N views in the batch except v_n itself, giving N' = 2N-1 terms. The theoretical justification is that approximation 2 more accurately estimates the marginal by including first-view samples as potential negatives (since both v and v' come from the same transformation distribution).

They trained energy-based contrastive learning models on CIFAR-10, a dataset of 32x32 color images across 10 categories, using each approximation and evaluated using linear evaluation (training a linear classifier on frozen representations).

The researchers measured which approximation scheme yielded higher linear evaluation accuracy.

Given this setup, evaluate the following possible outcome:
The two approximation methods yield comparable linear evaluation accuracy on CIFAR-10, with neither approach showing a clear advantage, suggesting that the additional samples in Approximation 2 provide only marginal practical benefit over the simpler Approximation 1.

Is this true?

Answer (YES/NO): YES